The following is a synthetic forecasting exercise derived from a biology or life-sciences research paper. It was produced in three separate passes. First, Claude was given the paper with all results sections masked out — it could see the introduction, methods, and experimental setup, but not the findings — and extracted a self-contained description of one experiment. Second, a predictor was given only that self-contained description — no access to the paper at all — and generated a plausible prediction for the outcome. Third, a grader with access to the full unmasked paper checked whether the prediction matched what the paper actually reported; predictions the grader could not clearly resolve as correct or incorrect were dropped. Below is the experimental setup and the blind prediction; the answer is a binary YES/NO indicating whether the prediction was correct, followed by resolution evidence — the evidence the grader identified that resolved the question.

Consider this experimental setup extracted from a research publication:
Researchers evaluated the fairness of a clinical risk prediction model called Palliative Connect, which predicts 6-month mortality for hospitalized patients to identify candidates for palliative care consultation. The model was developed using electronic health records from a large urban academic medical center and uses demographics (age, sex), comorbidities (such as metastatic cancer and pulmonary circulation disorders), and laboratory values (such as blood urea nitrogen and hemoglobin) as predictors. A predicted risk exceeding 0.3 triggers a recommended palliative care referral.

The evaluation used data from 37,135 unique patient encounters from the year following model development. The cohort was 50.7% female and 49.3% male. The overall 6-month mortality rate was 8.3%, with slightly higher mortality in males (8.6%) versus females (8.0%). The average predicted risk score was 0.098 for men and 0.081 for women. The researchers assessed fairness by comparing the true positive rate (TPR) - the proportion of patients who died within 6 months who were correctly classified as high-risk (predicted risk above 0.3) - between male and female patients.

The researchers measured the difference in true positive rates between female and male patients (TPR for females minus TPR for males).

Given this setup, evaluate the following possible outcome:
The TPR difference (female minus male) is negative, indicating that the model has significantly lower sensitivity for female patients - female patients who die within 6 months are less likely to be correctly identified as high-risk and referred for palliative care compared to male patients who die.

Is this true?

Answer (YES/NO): NO